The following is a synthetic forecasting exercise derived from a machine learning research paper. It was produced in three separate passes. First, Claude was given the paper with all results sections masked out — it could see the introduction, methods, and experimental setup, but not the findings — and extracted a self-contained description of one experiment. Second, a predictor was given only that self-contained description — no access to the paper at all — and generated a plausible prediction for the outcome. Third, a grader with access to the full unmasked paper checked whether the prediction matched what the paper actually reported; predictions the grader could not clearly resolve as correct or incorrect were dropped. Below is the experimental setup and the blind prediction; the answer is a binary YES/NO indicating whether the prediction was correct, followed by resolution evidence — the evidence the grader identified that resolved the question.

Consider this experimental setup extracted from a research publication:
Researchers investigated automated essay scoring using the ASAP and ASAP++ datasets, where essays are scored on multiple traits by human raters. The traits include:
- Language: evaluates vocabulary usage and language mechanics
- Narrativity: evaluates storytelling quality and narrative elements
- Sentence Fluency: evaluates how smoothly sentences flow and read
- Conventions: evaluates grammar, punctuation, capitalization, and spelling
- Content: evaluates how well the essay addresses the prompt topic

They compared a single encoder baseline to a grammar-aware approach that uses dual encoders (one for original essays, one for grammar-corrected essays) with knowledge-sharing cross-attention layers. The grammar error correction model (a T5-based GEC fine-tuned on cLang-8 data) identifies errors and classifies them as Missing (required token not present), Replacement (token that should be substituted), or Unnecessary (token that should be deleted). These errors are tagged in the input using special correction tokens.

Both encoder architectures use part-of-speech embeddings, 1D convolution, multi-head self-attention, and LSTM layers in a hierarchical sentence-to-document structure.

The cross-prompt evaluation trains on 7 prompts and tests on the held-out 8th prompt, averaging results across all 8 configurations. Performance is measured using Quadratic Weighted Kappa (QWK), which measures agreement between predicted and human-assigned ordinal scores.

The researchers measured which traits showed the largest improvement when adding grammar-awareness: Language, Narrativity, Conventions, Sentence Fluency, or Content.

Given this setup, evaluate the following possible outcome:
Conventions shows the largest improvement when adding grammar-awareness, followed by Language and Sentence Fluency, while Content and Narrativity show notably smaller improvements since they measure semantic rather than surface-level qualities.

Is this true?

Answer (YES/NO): NO